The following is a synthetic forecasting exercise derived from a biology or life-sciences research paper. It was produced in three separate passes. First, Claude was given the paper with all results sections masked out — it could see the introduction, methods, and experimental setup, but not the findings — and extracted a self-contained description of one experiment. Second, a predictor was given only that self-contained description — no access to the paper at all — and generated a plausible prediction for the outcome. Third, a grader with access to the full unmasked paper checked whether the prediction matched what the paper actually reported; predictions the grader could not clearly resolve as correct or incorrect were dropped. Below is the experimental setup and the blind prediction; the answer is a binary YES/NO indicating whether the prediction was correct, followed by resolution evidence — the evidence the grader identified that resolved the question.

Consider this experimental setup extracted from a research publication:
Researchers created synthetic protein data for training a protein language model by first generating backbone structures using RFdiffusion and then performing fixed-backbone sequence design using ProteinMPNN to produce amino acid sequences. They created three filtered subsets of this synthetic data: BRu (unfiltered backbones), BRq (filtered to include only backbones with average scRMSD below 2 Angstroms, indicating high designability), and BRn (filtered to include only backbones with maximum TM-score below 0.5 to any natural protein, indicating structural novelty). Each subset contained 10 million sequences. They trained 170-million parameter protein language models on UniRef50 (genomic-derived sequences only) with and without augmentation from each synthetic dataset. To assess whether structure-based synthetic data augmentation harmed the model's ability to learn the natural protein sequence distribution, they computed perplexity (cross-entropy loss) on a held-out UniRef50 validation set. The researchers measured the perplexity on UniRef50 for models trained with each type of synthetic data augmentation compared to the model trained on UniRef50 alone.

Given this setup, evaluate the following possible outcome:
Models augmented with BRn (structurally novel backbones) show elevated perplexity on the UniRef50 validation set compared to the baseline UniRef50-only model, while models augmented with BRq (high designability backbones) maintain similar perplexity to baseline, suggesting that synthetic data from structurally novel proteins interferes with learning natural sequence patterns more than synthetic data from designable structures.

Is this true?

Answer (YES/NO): NO